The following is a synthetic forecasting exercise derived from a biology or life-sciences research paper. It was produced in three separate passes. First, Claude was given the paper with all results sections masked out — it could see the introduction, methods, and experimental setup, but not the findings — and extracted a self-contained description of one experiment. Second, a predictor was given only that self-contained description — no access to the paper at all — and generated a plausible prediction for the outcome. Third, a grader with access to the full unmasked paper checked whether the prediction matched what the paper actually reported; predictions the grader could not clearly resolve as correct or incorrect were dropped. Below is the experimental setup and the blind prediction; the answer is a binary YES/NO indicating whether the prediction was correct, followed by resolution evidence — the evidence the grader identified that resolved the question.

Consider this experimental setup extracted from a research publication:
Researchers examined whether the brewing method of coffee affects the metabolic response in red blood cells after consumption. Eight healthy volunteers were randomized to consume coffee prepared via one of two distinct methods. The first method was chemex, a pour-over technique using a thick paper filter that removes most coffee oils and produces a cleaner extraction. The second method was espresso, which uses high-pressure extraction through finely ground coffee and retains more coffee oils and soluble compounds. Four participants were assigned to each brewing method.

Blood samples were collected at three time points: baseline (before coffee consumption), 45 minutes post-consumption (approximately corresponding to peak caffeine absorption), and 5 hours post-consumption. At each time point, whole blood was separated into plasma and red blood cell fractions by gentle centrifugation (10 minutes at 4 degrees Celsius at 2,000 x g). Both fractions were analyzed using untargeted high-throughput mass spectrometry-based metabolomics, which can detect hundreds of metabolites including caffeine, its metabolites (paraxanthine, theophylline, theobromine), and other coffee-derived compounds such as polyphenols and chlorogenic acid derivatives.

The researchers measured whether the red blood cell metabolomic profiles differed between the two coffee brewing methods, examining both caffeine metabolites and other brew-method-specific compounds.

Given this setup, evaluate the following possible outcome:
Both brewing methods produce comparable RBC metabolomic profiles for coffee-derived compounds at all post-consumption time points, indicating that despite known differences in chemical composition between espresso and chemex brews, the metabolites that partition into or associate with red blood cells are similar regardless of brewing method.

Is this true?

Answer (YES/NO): YES